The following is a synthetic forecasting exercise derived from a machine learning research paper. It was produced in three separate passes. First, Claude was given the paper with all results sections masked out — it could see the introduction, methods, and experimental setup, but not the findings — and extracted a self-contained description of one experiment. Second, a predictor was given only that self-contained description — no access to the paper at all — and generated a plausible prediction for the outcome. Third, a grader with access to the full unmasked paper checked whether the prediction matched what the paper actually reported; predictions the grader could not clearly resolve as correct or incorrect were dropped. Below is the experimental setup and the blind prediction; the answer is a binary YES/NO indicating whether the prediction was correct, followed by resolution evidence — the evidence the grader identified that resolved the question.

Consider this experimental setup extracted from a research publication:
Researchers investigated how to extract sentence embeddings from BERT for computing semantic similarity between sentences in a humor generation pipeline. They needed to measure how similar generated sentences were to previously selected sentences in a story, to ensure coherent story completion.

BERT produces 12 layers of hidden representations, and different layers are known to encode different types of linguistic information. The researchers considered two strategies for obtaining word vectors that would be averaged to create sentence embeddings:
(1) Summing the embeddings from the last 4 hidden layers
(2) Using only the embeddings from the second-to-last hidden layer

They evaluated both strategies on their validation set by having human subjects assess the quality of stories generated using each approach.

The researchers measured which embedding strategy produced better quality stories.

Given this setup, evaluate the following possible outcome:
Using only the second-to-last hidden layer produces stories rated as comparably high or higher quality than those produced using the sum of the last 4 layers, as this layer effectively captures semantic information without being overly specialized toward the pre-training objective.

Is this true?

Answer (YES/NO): YES